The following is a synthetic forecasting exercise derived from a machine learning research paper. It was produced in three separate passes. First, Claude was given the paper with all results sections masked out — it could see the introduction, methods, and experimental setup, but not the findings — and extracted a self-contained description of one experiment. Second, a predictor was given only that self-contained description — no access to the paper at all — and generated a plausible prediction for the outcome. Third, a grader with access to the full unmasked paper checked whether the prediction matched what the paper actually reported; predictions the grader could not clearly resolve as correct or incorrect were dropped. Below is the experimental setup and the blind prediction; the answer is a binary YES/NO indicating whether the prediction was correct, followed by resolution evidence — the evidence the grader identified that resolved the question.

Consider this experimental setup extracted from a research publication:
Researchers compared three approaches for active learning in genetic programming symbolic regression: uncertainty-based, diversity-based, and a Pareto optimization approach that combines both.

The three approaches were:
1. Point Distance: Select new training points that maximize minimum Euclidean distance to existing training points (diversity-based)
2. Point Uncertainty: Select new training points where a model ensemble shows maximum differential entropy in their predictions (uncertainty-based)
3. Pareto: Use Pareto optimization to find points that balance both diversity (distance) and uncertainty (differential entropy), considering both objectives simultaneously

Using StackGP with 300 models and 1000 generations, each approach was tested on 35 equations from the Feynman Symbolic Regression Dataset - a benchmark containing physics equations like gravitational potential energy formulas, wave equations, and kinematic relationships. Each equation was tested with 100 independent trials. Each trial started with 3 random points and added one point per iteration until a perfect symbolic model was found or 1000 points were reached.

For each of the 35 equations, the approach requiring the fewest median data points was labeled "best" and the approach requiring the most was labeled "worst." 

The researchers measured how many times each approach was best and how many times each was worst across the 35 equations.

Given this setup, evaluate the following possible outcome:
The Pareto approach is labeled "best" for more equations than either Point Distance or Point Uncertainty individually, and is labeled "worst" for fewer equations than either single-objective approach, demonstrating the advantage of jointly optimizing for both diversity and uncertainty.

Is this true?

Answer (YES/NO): NO